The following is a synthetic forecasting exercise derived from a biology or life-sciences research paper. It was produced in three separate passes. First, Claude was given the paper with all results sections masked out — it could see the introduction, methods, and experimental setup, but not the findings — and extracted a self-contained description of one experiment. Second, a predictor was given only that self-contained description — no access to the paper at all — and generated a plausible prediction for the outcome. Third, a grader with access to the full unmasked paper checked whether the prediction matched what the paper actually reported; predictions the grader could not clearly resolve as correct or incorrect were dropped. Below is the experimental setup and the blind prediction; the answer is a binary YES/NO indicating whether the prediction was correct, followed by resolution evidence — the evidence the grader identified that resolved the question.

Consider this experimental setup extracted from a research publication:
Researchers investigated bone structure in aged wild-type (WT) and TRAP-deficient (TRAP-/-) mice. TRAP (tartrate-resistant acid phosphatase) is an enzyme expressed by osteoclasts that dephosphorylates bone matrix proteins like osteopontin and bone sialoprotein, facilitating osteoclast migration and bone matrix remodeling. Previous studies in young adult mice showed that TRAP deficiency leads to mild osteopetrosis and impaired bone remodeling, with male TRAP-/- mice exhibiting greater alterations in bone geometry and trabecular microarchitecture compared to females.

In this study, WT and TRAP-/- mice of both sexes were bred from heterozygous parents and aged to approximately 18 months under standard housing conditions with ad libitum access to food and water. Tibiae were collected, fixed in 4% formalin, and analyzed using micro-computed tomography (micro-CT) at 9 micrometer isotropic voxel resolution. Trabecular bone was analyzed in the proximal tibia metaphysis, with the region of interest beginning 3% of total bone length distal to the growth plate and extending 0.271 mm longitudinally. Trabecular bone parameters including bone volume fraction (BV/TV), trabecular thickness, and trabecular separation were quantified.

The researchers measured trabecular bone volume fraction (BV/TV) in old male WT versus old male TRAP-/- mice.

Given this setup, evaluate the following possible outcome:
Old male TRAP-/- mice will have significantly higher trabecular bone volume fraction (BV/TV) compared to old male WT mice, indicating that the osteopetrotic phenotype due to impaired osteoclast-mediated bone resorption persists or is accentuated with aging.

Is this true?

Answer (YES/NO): YES